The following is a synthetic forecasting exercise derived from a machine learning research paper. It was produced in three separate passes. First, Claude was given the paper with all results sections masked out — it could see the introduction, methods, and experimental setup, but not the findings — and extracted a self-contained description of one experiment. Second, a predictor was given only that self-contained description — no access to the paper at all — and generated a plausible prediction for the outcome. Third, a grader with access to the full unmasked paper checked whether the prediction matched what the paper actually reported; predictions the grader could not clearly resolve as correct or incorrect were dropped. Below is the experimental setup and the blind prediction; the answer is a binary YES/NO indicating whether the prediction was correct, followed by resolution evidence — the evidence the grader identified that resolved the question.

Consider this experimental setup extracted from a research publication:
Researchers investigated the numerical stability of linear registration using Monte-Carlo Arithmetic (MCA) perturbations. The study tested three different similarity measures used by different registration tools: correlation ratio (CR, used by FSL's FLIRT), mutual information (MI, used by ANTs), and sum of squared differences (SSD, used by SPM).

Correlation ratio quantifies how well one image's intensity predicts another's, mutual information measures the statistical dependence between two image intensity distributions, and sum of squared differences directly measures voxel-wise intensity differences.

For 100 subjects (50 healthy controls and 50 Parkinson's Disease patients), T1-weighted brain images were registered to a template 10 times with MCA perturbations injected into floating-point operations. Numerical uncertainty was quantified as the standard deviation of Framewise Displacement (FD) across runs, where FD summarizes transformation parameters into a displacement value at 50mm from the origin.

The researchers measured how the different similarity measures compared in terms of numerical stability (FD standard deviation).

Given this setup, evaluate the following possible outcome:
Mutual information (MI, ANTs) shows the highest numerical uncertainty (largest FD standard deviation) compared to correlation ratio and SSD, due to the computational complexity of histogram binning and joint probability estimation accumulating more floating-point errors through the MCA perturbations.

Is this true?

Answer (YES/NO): YES